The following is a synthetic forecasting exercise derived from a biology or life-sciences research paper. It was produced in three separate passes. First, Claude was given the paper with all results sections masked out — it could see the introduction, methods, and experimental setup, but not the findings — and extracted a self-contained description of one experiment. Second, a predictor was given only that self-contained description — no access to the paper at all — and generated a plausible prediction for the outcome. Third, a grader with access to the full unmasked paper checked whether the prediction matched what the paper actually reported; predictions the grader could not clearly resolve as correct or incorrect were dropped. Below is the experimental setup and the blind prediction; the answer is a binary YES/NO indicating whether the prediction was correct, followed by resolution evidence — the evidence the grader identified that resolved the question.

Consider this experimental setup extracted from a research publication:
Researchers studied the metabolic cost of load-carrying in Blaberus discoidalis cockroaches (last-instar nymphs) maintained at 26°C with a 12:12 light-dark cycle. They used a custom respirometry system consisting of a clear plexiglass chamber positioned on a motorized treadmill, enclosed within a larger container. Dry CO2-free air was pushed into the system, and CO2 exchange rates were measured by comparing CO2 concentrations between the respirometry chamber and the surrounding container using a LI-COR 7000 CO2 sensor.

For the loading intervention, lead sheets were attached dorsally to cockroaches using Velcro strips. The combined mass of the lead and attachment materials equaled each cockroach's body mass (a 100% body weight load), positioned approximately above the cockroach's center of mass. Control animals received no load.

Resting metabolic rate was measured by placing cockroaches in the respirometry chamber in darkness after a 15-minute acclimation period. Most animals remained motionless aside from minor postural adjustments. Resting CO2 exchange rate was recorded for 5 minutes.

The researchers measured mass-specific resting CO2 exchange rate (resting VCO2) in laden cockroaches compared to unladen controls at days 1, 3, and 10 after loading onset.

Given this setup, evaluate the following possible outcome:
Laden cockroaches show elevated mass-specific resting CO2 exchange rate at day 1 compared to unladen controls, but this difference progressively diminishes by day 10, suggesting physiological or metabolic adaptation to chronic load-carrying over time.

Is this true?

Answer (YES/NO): NO